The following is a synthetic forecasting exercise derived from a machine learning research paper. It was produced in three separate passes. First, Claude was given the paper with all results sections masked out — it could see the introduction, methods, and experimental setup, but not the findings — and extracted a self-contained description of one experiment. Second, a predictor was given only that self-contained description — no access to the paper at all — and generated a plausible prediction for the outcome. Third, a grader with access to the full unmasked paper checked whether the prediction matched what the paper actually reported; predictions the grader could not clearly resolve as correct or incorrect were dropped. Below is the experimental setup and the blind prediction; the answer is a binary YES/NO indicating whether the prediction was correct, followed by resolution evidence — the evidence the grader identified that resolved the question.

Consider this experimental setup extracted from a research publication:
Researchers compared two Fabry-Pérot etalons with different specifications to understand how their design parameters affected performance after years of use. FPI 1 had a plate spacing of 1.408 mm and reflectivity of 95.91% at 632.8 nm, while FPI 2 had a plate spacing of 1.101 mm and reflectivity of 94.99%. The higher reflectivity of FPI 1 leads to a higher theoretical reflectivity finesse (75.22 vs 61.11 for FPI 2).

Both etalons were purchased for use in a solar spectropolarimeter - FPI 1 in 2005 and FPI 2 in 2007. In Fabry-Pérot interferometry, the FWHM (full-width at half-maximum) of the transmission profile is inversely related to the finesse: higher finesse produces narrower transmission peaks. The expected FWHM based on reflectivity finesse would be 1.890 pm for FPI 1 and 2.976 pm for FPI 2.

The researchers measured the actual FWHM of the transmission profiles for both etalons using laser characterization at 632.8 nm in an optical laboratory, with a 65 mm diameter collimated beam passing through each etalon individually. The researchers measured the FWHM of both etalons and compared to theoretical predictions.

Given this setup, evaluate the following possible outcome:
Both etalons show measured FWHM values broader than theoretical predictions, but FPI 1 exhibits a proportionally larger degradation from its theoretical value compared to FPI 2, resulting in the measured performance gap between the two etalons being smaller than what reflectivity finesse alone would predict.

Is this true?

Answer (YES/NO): YES